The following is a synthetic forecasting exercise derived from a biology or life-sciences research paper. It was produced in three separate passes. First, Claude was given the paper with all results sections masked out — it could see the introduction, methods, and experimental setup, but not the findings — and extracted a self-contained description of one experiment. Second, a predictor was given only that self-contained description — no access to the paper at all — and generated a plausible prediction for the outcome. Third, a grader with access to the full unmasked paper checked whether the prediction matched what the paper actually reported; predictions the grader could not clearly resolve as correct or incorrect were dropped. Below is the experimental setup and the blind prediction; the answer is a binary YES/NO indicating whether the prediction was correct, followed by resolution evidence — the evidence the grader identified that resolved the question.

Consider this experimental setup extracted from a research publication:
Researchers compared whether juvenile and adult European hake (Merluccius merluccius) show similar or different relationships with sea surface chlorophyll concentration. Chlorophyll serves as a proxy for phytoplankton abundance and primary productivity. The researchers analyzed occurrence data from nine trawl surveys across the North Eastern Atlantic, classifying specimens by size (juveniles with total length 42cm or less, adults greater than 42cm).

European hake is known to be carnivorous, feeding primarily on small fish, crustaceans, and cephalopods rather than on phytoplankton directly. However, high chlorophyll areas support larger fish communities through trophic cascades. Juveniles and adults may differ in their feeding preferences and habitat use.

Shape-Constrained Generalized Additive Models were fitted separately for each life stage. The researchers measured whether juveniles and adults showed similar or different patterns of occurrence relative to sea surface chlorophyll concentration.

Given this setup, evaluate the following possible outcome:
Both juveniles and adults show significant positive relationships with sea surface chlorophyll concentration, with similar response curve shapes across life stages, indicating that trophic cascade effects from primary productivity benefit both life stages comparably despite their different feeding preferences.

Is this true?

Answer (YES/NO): NO